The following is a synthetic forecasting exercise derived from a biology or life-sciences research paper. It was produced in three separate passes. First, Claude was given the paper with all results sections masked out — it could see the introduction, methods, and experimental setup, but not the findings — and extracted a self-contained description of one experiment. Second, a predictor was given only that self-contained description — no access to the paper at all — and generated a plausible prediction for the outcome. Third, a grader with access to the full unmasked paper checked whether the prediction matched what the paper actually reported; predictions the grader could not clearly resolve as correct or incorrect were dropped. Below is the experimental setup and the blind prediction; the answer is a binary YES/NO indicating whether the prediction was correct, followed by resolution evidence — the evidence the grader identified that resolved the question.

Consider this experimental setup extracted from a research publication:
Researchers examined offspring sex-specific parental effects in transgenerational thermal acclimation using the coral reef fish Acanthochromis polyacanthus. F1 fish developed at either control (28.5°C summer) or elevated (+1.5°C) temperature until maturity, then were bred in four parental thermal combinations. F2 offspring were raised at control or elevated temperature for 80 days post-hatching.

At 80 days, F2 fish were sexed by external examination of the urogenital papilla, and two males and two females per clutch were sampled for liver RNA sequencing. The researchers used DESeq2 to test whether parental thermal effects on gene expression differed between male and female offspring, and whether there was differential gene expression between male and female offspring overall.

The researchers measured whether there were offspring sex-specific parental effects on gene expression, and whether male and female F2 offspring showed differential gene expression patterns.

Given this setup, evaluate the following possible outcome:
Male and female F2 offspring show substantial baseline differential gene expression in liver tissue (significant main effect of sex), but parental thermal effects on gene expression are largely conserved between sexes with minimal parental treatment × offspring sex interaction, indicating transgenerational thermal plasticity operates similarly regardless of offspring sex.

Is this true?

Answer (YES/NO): NO